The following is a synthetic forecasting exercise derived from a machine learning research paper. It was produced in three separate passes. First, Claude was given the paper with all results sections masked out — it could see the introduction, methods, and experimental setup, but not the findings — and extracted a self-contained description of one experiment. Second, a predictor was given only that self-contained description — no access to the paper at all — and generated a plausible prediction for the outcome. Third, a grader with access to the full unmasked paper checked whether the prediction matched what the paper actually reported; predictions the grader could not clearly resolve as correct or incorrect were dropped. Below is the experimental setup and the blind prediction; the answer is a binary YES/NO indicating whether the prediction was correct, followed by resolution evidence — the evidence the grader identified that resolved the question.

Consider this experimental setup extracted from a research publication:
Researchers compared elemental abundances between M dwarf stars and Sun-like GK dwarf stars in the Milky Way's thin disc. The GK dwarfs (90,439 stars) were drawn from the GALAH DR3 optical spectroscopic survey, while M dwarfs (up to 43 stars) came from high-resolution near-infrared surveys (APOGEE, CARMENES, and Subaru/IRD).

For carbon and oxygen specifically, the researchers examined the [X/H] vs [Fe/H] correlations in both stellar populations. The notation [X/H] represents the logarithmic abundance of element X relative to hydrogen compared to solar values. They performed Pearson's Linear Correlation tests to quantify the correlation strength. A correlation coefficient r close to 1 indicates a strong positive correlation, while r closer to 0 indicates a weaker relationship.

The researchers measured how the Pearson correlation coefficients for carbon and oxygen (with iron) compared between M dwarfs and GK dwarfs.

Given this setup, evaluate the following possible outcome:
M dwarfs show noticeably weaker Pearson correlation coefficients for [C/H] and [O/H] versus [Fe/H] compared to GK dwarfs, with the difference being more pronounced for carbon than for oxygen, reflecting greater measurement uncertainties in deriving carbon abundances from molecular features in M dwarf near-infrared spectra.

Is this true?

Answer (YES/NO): NO